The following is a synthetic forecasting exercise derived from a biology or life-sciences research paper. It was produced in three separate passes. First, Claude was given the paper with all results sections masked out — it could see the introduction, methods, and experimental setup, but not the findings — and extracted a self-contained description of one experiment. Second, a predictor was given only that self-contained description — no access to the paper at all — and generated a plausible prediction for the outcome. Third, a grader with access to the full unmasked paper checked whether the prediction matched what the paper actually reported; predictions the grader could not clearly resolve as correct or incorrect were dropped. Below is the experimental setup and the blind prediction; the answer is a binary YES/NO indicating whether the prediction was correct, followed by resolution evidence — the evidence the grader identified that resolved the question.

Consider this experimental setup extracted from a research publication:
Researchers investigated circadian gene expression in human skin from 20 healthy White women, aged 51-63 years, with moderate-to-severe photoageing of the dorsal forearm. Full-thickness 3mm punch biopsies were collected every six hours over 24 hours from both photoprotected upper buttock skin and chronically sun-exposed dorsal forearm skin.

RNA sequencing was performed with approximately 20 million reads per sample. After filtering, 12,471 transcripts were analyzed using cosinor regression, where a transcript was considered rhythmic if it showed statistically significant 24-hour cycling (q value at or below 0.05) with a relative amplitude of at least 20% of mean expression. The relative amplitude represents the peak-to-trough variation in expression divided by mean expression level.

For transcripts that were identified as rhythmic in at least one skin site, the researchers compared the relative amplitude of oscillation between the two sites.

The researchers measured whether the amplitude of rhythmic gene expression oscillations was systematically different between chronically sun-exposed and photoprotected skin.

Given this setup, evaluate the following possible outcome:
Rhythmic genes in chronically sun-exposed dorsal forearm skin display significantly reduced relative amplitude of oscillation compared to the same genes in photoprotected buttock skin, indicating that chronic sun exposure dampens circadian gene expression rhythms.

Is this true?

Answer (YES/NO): YES